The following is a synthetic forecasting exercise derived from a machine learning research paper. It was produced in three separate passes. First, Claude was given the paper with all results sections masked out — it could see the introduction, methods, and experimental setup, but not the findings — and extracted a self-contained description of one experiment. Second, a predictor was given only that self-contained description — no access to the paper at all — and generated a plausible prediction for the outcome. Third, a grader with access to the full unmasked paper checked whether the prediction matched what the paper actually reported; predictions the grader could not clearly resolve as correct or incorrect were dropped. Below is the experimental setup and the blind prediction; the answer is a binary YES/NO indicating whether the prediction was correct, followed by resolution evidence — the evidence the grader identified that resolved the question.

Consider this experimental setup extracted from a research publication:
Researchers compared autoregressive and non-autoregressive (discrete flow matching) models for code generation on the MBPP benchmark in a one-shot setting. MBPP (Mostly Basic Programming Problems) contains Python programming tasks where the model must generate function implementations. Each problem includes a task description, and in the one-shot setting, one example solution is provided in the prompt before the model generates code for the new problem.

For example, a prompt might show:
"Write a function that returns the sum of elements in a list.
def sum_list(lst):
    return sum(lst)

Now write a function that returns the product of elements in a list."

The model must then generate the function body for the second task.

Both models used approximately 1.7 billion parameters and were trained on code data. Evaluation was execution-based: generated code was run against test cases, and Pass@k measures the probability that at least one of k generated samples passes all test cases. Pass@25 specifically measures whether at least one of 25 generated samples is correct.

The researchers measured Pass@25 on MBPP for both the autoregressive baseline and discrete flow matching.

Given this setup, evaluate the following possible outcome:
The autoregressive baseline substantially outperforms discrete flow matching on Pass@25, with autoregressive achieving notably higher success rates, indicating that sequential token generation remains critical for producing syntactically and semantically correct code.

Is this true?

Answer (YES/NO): YES